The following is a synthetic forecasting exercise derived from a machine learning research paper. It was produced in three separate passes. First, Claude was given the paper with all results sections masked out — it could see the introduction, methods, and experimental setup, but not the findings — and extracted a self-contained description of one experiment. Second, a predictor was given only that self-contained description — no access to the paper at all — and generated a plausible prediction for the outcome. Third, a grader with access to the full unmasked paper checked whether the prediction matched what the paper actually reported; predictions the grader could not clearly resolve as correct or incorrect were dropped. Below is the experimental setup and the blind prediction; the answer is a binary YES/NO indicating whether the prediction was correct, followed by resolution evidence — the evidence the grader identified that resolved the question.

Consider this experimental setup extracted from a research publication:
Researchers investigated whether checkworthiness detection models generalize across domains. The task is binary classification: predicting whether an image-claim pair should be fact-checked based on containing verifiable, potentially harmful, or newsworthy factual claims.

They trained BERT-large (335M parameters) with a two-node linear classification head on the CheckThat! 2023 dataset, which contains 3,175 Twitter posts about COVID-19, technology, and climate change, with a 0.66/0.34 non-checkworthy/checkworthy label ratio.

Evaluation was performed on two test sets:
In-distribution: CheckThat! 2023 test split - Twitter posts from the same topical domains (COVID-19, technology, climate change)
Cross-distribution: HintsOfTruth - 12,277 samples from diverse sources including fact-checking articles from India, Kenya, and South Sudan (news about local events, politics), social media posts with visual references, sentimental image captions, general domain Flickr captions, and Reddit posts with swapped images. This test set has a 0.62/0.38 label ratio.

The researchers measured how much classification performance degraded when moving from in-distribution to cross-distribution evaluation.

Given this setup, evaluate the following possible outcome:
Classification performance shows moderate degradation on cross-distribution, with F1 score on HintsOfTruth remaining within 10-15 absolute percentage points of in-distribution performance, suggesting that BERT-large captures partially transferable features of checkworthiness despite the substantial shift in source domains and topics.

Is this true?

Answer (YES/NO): NO